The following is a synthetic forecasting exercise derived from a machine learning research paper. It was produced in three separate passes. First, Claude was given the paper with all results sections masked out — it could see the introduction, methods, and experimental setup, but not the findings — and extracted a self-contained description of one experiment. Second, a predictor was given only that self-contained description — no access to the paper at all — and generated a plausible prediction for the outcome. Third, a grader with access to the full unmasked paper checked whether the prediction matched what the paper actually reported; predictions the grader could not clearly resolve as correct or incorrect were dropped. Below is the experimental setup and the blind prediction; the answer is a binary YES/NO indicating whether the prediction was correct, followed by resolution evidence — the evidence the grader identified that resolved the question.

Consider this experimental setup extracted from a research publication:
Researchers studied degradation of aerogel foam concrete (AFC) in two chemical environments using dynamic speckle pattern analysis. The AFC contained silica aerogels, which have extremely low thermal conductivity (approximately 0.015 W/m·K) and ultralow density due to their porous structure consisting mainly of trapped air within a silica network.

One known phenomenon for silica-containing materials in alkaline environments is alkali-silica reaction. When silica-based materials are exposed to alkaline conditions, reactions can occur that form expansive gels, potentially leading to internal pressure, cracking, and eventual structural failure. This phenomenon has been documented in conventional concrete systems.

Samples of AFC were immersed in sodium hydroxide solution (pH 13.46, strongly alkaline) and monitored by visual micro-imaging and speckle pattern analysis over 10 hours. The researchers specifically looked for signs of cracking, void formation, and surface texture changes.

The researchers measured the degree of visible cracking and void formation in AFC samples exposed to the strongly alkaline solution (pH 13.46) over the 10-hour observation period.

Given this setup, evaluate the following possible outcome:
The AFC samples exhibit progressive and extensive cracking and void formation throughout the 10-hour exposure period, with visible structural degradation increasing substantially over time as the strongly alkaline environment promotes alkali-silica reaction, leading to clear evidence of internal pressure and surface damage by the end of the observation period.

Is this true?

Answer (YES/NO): NO